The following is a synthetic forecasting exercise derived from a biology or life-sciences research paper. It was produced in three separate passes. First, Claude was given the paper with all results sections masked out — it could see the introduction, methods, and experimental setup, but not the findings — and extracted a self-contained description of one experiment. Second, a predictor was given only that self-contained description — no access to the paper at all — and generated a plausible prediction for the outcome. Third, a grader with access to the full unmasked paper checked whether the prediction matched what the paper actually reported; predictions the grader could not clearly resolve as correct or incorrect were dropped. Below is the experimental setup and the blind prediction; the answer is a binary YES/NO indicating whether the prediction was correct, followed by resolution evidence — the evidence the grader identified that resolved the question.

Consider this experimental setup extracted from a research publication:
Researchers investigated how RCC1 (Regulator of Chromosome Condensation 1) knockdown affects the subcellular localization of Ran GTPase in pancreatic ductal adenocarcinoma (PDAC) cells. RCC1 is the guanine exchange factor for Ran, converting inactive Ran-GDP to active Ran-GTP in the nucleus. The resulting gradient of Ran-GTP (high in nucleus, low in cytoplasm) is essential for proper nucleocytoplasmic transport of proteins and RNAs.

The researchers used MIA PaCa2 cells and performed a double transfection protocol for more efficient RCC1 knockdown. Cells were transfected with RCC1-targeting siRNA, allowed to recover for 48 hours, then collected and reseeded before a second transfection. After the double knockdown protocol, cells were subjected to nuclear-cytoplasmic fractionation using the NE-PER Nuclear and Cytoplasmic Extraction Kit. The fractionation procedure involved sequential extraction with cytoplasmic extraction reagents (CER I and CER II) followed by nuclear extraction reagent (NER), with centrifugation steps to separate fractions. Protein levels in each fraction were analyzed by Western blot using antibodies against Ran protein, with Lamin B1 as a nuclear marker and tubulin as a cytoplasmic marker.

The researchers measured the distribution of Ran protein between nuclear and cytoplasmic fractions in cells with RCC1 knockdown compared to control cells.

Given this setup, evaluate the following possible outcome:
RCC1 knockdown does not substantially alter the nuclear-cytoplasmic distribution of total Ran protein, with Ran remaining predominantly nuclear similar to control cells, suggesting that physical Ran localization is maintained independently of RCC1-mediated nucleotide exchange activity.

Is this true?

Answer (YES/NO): NO